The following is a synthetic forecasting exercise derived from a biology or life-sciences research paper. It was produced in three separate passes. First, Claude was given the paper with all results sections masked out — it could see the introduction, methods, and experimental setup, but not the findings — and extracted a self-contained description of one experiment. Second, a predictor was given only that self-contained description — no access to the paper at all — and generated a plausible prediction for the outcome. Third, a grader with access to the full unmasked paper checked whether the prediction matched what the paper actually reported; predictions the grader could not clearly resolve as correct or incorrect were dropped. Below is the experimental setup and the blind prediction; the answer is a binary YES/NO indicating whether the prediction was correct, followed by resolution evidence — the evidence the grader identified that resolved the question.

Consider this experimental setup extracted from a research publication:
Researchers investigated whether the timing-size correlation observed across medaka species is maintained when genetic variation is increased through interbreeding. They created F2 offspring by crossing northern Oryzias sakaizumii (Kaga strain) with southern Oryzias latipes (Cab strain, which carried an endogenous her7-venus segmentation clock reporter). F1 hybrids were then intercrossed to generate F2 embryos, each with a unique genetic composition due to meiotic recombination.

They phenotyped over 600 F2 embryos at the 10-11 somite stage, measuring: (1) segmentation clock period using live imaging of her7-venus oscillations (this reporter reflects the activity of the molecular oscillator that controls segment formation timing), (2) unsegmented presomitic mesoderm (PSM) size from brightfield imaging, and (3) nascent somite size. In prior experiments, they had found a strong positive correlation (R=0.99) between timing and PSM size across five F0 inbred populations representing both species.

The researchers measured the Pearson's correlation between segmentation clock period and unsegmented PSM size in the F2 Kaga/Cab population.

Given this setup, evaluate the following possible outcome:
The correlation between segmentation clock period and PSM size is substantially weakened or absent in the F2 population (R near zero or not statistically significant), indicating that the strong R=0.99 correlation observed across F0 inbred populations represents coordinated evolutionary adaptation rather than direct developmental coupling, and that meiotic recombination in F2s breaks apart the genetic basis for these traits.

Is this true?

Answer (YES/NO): YES